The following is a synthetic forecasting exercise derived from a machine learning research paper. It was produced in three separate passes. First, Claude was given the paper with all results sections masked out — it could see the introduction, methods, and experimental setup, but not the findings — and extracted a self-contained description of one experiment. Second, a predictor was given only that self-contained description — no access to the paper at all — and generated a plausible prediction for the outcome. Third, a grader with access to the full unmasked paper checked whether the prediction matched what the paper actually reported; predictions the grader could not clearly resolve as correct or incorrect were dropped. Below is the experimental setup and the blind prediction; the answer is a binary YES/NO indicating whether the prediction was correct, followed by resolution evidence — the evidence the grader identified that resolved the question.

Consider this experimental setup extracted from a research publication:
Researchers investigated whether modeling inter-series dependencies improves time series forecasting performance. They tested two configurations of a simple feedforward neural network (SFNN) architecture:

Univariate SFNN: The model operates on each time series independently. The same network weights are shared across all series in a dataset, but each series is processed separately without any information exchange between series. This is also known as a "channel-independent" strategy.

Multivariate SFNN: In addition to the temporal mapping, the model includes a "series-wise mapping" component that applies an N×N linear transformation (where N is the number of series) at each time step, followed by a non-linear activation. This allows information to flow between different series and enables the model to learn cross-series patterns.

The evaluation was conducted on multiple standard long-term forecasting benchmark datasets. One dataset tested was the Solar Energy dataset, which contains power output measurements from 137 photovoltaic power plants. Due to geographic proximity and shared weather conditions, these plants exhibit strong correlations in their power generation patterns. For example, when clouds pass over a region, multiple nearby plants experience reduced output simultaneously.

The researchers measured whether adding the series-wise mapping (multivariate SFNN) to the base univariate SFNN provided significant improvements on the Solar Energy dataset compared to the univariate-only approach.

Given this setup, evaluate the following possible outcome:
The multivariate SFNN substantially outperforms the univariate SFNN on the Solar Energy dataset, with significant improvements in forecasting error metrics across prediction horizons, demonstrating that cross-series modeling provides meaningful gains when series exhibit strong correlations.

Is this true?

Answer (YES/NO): YES